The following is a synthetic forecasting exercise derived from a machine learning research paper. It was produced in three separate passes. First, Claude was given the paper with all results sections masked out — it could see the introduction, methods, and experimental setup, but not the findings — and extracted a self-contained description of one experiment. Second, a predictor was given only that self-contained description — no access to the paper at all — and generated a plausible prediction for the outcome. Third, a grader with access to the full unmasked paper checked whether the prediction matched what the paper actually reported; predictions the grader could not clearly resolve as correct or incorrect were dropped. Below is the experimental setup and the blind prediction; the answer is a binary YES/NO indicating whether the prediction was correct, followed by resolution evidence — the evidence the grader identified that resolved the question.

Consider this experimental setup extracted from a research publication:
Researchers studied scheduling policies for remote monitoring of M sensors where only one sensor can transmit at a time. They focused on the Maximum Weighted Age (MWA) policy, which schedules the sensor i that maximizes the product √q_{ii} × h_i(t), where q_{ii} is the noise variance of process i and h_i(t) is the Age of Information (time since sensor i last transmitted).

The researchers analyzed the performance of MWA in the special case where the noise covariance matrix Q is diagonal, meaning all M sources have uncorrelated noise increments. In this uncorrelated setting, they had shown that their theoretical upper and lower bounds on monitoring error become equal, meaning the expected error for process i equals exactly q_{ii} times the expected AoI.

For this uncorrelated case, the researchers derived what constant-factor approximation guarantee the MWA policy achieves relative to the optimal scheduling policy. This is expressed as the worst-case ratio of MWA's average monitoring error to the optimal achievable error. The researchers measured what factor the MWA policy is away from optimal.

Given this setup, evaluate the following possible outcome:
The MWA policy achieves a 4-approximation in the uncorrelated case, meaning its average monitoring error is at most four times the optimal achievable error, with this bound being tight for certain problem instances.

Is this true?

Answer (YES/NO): NO